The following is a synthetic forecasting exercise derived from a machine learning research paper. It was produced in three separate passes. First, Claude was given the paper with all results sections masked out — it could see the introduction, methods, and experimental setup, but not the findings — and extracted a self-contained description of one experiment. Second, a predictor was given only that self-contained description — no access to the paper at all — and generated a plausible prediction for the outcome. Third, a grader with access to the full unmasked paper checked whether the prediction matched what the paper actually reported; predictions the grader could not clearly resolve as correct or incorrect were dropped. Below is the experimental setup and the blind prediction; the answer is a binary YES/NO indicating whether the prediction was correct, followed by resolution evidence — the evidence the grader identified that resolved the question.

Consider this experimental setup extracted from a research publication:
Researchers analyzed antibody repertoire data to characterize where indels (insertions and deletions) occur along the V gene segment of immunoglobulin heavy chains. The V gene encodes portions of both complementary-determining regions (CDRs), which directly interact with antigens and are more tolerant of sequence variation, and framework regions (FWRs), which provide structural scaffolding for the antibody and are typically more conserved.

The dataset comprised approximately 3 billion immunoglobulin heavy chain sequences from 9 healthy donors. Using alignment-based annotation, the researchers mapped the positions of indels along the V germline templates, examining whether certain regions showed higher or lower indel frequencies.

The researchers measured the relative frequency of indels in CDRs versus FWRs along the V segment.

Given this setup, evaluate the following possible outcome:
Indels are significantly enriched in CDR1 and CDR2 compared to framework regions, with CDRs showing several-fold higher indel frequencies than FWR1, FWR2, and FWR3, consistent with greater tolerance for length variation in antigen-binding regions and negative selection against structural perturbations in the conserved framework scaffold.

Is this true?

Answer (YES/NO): NO